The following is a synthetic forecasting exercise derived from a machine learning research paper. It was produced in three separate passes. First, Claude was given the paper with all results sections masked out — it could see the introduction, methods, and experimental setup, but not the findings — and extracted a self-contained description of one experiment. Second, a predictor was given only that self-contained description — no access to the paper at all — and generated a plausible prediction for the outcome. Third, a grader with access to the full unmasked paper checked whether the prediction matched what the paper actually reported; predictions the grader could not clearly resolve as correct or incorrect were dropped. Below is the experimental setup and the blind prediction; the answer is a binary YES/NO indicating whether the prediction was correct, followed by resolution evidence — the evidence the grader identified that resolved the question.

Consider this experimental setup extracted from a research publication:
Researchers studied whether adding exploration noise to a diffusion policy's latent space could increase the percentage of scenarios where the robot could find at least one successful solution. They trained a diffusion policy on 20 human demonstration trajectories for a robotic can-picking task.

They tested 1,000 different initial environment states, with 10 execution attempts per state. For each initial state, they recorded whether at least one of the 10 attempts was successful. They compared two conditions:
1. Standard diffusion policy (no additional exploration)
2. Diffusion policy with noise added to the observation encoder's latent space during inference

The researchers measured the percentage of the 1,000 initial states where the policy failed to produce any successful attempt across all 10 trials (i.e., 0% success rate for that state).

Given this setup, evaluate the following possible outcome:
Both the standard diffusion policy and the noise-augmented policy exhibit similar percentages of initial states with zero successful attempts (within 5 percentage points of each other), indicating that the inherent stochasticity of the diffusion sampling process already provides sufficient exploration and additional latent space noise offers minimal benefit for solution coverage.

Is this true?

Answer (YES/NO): NO